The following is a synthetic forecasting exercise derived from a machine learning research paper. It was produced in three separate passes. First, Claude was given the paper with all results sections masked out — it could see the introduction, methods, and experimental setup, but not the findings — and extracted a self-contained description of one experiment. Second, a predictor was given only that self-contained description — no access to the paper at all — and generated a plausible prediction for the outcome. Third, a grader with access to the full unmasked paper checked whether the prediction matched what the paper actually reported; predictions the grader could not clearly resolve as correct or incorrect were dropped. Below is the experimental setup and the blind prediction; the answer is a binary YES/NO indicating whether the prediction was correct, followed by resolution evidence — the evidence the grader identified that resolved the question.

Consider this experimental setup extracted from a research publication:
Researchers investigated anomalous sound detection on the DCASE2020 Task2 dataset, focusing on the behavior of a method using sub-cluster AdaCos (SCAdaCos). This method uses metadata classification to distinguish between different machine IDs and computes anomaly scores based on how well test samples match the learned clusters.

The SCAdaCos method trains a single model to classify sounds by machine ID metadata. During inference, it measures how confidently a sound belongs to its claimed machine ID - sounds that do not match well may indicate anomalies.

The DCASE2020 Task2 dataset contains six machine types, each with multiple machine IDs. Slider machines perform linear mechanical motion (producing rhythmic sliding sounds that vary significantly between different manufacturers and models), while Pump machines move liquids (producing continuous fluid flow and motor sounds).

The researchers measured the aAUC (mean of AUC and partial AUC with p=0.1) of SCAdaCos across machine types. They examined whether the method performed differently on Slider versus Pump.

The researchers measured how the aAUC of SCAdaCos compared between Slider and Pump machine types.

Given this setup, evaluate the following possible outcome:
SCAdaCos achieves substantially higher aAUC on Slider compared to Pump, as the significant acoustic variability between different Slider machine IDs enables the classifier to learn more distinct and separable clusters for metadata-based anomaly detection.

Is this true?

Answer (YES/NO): YES